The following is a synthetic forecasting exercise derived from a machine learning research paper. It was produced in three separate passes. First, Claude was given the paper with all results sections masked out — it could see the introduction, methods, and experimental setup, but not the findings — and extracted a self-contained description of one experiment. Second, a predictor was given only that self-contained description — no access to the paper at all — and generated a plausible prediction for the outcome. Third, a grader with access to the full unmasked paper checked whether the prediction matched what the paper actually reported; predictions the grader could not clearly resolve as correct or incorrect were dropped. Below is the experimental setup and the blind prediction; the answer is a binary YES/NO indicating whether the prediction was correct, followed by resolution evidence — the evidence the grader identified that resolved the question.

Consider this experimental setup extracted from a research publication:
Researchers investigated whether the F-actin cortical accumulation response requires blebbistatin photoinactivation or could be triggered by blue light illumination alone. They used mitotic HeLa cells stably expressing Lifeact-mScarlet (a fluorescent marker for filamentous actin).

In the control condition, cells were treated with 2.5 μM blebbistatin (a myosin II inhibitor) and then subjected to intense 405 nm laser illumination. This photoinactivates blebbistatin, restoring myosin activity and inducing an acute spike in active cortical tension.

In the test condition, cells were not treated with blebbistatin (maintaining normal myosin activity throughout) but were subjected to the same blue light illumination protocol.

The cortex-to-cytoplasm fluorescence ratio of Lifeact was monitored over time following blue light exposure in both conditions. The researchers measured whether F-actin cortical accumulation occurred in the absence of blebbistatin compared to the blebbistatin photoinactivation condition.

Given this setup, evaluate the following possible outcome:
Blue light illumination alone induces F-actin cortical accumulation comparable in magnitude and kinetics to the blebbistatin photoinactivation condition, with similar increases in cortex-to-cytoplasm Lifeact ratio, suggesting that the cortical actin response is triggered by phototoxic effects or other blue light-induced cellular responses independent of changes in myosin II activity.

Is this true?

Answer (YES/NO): NO